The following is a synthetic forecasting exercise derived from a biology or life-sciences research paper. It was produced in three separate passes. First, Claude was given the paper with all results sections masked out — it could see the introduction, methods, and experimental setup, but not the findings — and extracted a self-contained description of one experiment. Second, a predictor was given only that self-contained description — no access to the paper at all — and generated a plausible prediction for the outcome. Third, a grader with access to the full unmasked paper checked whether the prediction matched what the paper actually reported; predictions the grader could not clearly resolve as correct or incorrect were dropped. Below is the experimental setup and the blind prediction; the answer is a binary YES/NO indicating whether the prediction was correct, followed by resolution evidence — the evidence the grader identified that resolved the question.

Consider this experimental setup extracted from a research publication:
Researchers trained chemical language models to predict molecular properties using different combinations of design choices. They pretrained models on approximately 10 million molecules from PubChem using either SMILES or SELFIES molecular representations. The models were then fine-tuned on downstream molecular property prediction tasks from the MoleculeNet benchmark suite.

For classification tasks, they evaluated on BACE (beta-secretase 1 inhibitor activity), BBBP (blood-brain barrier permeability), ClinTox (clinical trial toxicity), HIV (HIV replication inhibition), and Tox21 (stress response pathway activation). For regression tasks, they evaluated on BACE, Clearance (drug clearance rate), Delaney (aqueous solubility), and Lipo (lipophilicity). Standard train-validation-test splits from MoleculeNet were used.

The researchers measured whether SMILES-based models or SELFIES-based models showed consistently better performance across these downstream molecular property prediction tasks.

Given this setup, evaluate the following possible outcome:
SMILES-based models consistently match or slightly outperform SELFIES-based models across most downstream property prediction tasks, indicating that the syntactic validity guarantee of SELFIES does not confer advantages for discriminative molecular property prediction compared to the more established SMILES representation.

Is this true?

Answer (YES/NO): NO